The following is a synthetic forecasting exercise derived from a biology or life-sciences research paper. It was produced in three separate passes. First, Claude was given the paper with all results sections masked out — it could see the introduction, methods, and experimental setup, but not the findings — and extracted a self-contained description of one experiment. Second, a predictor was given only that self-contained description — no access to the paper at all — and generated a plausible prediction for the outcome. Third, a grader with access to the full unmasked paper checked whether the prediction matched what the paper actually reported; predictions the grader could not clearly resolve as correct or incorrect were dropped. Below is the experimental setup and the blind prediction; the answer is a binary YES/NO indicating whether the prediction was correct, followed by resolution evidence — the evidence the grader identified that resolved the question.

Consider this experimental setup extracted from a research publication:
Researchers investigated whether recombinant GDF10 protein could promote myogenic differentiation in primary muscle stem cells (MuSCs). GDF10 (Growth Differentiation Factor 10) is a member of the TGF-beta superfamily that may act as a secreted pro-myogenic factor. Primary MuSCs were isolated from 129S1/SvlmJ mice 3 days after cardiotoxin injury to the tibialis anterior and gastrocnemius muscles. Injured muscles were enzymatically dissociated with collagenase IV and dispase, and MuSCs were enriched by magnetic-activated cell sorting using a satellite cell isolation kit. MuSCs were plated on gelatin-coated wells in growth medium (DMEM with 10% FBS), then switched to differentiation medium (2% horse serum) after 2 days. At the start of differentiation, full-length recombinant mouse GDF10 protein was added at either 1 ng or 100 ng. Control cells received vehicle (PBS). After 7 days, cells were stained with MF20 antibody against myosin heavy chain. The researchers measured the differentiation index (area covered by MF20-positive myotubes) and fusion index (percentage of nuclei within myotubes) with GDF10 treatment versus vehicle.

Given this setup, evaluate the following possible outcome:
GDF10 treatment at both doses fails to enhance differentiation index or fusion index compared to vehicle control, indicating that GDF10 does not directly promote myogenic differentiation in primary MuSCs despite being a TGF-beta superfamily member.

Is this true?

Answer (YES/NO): NO